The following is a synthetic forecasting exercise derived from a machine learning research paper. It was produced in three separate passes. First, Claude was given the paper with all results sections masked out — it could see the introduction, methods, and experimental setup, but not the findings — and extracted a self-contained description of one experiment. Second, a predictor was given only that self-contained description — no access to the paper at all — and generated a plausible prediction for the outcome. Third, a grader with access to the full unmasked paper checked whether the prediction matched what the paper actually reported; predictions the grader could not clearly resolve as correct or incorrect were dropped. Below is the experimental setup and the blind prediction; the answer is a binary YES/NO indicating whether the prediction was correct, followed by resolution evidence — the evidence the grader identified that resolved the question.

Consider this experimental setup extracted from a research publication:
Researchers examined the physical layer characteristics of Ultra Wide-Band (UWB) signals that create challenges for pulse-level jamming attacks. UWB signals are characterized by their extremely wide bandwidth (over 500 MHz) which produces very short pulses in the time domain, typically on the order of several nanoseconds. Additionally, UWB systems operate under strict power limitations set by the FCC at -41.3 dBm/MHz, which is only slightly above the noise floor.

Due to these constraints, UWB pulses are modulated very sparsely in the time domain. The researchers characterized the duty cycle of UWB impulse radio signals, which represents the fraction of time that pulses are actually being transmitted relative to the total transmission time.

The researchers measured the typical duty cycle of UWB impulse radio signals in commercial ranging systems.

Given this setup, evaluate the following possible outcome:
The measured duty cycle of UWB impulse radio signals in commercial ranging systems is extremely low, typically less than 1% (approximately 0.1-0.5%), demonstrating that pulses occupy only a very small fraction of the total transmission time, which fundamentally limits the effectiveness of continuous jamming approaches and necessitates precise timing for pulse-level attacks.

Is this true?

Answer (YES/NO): NO